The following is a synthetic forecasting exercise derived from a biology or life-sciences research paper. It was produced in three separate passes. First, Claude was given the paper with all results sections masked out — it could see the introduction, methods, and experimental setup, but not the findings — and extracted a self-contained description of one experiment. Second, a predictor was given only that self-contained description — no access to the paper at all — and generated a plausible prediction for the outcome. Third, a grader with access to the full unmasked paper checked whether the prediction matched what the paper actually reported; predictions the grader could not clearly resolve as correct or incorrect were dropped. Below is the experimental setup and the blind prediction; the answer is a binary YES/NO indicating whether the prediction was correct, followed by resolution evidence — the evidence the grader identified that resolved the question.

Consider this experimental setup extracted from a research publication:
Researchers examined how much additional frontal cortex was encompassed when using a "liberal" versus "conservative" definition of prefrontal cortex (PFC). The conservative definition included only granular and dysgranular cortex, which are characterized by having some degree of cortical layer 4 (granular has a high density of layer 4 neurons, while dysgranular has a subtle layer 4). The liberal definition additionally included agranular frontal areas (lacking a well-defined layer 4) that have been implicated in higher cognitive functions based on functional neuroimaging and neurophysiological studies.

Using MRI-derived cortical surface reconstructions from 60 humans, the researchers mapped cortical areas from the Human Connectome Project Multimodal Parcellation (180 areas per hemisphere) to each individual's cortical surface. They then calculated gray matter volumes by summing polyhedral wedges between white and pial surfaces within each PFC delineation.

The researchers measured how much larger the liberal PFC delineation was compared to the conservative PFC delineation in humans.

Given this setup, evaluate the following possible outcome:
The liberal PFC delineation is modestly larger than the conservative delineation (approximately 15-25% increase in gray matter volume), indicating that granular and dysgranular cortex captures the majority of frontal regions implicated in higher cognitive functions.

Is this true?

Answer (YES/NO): YES